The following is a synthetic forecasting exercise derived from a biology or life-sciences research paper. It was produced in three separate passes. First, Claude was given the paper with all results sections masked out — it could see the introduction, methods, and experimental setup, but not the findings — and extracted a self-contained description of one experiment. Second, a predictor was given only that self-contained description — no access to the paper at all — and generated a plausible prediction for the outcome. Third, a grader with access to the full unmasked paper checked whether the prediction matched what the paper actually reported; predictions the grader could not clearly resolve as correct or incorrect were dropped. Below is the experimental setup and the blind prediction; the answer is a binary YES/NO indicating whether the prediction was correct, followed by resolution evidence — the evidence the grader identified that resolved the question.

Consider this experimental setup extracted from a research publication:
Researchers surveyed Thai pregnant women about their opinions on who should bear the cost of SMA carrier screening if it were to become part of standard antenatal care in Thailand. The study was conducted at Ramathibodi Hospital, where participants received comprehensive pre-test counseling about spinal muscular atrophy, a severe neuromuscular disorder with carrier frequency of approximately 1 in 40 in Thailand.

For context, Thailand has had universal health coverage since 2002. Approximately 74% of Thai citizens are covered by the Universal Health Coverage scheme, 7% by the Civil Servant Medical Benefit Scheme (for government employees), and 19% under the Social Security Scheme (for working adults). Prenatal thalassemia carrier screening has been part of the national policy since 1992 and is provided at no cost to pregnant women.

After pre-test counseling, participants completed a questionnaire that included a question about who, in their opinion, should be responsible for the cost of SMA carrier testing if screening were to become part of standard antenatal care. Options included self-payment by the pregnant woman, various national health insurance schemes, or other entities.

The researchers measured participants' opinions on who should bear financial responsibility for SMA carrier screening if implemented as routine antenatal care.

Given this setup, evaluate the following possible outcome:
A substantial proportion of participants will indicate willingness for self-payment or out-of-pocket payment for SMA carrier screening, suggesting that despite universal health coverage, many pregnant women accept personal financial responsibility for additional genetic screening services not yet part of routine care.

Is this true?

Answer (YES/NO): NO